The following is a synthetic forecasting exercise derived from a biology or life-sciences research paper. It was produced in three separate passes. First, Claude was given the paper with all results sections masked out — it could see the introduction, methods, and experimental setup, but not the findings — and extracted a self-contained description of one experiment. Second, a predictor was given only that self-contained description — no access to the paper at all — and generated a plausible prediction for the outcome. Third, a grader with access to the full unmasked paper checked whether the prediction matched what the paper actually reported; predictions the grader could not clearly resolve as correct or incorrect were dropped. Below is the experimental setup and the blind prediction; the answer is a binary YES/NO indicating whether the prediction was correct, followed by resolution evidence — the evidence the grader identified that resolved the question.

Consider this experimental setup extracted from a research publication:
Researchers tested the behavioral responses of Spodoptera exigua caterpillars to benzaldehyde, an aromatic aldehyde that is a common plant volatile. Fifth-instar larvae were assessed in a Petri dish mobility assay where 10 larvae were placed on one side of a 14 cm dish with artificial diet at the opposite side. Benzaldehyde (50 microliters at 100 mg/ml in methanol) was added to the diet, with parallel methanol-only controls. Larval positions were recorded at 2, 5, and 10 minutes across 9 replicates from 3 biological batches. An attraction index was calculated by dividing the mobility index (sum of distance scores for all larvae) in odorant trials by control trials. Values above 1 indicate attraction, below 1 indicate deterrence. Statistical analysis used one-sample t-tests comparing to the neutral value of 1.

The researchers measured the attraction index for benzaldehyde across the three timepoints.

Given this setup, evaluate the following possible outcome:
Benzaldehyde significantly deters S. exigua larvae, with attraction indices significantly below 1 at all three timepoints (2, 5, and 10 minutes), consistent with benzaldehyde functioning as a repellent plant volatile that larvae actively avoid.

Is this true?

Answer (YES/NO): NO